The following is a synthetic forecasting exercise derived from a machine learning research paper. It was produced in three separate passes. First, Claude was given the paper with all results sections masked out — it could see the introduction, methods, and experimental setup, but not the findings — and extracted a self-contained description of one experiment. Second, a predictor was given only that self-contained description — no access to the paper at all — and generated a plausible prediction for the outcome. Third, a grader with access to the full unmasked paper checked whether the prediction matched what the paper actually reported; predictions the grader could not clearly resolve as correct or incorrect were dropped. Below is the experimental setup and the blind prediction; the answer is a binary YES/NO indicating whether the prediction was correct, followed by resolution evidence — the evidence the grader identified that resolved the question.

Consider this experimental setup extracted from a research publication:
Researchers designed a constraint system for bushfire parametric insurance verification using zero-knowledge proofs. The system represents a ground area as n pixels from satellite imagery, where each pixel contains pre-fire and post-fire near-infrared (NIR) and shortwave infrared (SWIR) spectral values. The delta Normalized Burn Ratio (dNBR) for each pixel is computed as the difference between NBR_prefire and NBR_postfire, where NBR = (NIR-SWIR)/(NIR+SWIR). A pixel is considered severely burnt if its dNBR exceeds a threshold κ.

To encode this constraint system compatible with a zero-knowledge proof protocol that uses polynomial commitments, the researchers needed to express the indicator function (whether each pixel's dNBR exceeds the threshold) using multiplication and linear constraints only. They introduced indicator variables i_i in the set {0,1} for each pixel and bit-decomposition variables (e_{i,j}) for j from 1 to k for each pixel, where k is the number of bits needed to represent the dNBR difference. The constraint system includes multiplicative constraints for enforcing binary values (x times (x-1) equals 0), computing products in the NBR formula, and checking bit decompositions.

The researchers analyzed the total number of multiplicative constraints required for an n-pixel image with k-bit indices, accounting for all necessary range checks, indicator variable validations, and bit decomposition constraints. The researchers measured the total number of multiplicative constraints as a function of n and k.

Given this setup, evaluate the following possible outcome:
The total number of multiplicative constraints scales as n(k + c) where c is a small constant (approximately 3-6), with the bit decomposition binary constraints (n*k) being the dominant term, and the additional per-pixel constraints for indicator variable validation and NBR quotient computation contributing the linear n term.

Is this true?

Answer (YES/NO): NO